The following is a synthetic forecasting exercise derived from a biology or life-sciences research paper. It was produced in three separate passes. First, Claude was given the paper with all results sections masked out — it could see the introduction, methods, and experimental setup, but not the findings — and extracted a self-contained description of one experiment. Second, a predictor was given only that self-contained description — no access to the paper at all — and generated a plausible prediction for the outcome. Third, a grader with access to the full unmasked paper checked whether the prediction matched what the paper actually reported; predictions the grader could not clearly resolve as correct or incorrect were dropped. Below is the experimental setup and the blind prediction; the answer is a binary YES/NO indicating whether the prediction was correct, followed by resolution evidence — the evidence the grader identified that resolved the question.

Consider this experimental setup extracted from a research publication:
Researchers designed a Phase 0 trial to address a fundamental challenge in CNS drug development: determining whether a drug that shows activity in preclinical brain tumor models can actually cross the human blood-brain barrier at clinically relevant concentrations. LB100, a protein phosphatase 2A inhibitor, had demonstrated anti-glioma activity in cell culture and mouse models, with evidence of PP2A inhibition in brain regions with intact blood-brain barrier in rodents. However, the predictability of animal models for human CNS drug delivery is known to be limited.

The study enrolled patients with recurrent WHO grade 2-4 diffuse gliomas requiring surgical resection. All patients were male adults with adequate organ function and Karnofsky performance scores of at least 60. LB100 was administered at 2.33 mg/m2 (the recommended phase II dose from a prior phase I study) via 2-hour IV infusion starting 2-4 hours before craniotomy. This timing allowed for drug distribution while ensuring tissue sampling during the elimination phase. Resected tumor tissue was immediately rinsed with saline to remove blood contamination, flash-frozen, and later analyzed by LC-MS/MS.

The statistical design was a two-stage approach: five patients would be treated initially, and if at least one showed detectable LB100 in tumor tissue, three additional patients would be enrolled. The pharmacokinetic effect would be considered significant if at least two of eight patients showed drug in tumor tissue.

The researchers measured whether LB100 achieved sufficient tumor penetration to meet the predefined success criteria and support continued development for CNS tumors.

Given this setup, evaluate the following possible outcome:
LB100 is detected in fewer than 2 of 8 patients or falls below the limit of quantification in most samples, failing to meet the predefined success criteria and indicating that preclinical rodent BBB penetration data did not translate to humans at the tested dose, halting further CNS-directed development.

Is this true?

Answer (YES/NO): YES